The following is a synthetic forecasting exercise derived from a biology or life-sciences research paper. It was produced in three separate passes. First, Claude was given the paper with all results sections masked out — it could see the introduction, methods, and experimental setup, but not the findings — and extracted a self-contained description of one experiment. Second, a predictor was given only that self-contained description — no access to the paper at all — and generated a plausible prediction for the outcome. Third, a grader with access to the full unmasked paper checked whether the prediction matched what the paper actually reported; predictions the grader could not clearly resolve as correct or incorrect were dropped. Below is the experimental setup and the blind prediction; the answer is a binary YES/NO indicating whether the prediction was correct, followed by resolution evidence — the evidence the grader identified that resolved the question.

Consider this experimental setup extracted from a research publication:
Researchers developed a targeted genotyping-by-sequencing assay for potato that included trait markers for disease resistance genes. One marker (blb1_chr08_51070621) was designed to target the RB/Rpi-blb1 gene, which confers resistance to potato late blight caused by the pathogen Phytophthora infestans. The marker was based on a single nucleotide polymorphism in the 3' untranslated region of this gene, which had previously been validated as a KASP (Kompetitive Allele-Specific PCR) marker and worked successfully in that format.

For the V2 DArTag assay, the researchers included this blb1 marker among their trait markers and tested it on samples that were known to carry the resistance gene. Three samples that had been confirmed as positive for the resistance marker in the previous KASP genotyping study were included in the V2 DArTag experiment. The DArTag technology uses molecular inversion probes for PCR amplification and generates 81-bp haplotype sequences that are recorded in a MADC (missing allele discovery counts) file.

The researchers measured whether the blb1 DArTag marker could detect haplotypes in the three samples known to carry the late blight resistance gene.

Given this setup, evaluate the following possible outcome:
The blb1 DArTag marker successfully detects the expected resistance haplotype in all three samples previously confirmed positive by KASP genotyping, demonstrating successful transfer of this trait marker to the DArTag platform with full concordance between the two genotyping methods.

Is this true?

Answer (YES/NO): NO